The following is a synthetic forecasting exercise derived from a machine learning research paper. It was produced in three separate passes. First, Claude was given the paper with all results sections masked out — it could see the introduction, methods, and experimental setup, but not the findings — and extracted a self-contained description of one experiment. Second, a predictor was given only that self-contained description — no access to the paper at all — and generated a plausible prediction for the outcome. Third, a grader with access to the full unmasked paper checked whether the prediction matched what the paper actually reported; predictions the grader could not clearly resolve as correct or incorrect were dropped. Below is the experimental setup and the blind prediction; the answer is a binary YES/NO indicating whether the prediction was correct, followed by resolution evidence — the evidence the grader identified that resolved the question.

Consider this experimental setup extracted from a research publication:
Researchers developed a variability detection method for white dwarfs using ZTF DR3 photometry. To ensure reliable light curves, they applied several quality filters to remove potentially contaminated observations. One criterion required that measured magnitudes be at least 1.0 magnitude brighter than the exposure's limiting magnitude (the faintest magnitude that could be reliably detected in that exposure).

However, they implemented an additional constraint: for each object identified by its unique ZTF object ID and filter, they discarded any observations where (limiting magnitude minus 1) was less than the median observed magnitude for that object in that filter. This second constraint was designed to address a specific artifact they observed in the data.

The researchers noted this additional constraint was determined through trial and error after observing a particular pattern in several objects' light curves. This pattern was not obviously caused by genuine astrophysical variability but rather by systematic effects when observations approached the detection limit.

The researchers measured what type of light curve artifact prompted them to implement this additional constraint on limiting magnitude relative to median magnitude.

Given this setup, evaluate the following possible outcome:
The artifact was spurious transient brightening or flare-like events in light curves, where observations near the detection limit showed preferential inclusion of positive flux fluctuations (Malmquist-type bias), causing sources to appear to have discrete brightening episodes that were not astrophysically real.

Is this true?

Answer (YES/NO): YES